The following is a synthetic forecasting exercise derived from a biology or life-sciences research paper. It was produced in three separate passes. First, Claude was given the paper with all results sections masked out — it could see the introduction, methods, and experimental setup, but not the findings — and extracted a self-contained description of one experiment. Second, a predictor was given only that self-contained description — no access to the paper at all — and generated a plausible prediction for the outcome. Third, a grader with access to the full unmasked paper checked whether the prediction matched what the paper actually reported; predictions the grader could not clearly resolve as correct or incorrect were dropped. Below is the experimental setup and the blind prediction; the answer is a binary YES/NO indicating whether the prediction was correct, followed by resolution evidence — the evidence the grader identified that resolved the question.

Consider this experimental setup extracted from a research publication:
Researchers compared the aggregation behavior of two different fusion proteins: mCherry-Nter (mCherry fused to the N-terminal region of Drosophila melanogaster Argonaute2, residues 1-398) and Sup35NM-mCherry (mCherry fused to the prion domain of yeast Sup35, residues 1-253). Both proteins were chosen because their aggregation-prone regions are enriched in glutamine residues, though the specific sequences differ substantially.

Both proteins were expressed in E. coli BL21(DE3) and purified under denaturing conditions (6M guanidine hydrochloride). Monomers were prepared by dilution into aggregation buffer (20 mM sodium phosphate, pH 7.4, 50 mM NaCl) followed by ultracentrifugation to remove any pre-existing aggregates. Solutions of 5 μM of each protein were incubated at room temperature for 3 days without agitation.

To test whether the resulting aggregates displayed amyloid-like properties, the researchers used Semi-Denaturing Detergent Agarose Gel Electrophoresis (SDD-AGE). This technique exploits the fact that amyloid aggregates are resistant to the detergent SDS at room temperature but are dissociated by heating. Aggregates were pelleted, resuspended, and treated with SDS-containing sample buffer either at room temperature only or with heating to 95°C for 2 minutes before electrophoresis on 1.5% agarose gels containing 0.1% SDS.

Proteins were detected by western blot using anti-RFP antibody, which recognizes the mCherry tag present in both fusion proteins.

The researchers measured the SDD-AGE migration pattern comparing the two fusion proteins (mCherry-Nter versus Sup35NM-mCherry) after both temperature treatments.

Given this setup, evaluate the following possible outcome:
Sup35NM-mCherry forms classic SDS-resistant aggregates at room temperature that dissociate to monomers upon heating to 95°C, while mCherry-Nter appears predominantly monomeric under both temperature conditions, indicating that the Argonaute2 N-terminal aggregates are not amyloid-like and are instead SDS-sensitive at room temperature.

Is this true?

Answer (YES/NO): NO